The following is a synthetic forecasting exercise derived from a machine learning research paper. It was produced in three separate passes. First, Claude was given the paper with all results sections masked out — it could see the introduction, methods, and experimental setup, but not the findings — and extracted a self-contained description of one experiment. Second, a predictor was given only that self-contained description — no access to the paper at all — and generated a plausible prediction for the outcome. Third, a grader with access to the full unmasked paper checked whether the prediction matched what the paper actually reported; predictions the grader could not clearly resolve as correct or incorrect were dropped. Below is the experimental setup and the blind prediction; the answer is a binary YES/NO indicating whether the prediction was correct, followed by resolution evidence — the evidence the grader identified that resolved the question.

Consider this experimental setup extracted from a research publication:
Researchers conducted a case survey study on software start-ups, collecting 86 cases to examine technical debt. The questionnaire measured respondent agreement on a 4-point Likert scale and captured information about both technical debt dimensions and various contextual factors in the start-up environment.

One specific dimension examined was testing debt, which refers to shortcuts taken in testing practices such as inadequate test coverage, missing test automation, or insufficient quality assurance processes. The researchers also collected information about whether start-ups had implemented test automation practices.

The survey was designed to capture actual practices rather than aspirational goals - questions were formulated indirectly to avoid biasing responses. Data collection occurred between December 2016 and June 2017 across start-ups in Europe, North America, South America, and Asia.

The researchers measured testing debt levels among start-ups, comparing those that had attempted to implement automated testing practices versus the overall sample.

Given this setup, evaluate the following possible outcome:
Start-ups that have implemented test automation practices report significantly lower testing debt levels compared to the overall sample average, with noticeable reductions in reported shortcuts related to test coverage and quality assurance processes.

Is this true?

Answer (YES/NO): NO